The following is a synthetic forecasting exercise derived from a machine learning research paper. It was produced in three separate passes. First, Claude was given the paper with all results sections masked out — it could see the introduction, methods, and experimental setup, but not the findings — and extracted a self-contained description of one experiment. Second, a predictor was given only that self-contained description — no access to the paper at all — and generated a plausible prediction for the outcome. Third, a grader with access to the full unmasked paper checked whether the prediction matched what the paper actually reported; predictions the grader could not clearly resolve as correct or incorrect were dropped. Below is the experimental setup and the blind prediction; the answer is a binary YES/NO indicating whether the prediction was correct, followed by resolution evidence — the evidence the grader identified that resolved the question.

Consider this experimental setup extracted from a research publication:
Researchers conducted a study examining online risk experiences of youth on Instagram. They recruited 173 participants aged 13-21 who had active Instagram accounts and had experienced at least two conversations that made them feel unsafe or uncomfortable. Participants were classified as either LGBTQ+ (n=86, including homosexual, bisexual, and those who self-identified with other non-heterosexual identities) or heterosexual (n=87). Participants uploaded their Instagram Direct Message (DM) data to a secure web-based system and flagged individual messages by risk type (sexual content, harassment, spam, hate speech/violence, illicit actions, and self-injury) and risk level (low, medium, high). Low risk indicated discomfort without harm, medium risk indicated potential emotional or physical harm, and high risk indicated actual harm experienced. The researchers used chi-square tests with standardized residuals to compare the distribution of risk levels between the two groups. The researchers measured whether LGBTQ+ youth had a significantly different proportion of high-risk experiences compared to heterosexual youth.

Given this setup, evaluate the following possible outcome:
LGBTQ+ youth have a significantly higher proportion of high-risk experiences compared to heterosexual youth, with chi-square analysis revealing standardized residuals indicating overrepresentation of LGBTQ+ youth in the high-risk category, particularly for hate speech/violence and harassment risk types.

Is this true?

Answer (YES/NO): NO